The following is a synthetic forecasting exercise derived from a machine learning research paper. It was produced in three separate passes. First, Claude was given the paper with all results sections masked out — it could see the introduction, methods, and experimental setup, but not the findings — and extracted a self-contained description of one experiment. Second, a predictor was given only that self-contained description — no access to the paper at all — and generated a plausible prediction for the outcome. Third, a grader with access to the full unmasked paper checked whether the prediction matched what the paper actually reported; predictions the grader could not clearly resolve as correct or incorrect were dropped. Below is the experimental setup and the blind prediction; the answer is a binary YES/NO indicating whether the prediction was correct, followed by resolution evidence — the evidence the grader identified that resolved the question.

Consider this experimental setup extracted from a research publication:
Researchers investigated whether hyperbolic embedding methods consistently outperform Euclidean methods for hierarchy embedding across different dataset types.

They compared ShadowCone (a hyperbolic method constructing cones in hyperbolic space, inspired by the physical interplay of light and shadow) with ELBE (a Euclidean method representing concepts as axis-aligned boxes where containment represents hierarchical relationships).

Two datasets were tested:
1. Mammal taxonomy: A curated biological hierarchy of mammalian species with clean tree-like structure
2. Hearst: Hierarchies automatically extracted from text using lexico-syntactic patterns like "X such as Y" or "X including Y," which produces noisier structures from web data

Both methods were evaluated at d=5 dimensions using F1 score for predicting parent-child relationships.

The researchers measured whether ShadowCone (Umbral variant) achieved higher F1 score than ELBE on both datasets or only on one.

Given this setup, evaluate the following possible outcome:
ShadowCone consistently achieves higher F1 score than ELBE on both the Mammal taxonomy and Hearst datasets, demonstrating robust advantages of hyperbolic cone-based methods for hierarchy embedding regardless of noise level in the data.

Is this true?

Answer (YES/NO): NO